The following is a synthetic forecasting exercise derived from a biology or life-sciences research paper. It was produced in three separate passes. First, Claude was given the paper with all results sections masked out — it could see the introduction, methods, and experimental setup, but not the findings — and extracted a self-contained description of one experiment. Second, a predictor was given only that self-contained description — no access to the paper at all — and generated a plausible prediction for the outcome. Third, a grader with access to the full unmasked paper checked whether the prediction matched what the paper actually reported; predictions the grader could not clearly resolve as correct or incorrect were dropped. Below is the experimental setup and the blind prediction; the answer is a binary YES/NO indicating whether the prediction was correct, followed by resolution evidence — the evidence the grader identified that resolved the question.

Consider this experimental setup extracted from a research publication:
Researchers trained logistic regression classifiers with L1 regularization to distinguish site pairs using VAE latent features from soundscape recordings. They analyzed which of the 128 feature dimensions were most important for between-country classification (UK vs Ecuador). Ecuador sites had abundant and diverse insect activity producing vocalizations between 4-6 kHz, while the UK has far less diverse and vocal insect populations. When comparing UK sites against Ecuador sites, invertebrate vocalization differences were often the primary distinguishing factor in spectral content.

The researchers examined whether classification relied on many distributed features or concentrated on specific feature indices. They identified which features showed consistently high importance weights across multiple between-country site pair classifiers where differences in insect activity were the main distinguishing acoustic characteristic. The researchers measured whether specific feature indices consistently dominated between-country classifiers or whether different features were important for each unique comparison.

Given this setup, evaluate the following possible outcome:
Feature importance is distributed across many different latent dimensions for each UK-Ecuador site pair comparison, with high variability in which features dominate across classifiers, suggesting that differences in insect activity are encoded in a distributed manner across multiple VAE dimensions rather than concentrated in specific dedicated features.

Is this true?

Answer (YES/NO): NO